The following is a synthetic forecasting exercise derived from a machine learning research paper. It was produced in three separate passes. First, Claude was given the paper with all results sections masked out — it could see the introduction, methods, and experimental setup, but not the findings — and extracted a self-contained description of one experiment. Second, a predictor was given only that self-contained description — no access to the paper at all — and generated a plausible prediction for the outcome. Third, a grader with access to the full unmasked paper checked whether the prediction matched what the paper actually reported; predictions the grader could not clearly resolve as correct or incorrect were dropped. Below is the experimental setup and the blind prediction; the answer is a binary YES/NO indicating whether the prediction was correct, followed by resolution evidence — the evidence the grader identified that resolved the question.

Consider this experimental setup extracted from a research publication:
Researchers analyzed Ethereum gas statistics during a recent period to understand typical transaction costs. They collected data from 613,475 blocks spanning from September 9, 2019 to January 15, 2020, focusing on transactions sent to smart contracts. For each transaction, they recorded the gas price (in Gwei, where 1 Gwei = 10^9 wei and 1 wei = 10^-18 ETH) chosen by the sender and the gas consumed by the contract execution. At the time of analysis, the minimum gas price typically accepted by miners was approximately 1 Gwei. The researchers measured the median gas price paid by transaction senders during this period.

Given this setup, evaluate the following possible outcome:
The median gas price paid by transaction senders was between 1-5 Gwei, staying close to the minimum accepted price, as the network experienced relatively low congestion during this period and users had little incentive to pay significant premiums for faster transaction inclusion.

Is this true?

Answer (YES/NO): NO